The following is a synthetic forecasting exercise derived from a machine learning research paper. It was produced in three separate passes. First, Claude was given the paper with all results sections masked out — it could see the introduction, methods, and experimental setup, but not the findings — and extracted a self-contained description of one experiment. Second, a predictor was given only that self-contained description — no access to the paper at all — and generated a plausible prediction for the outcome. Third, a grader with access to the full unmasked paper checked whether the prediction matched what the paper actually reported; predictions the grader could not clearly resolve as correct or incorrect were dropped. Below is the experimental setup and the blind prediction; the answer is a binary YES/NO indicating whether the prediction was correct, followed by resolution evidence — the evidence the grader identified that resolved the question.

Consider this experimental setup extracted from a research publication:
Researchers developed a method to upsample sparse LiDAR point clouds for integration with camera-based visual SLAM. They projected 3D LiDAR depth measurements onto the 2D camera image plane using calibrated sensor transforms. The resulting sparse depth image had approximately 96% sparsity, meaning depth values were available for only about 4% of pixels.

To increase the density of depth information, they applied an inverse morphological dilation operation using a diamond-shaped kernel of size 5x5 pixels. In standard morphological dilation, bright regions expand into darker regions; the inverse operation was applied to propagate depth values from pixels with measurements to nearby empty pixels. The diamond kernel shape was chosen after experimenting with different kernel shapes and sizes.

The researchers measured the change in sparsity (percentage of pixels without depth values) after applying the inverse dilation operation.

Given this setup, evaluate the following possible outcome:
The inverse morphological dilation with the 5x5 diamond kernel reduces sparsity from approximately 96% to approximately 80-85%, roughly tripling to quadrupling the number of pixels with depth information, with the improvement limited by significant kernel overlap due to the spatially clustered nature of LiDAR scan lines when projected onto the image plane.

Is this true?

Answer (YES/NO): NO